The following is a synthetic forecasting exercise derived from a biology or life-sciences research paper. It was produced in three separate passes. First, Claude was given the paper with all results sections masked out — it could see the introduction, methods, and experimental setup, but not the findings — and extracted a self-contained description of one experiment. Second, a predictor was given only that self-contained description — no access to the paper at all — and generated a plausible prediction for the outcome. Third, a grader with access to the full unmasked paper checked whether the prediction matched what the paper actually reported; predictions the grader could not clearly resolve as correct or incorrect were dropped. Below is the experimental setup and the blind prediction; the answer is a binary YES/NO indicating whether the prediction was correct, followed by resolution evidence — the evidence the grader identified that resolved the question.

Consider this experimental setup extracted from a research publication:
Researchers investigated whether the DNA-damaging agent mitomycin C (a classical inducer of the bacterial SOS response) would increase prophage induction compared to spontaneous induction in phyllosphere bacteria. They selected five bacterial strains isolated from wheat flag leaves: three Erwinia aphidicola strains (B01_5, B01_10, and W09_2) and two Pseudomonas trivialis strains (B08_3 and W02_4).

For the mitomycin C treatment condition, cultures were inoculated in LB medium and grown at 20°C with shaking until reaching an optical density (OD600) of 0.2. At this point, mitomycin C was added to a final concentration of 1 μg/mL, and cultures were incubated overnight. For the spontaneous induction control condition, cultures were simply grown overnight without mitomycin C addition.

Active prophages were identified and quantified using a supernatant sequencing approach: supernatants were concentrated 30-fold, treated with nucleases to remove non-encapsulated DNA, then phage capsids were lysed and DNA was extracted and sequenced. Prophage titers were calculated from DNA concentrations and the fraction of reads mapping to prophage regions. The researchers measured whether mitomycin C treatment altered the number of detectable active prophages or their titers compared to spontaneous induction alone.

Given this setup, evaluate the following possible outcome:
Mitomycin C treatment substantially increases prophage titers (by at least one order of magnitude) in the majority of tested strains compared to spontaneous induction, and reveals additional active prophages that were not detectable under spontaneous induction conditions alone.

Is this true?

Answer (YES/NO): NO